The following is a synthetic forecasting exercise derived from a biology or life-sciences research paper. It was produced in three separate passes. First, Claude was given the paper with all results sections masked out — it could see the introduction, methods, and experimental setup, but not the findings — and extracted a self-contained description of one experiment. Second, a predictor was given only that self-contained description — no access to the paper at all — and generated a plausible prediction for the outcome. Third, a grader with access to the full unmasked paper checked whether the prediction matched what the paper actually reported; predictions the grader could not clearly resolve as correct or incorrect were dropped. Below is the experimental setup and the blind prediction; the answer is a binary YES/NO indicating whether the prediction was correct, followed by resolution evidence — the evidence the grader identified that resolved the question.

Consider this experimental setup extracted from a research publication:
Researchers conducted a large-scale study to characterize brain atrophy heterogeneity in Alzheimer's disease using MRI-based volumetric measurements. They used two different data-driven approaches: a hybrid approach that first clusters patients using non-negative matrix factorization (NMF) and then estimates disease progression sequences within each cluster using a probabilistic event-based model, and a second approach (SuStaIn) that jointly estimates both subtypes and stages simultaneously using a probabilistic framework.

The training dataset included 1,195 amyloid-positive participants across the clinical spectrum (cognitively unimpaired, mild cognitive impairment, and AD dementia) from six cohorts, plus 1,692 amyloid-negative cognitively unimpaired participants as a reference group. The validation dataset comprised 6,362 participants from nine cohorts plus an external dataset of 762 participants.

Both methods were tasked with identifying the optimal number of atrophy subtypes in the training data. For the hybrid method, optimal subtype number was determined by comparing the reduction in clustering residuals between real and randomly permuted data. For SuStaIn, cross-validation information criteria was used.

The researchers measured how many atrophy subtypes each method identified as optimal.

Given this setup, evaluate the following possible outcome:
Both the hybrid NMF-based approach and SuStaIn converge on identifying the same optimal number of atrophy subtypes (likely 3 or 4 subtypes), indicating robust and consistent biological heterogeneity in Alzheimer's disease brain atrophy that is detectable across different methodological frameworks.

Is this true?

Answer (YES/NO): NO